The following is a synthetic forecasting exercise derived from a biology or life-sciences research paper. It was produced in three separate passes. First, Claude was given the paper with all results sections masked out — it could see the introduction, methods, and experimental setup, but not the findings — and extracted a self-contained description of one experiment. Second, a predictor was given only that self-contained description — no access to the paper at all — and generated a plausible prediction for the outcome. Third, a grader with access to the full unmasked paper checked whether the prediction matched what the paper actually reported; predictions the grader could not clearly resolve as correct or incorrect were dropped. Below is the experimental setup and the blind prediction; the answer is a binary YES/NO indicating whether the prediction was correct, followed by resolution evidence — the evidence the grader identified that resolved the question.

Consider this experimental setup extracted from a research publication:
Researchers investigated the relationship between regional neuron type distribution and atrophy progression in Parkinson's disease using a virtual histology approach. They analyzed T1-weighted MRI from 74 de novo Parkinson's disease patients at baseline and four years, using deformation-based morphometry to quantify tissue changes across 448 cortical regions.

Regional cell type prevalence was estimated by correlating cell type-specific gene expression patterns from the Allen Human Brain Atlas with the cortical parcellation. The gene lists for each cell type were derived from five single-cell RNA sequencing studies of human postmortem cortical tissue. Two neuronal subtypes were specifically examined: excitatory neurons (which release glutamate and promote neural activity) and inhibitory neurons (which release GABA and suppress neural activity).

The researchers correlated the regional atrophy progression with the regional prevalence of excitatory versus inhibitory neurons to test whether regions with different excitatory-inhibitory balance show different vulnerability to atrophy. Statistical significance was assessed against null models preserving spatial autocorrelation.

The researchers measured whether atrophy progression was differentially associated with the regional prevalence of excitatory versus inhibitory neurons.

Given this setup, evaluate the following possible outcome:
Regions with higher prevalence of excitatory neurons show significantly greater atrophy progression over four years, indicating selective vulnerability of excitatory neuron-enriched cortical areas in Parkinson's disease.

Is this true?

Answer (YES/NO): NO